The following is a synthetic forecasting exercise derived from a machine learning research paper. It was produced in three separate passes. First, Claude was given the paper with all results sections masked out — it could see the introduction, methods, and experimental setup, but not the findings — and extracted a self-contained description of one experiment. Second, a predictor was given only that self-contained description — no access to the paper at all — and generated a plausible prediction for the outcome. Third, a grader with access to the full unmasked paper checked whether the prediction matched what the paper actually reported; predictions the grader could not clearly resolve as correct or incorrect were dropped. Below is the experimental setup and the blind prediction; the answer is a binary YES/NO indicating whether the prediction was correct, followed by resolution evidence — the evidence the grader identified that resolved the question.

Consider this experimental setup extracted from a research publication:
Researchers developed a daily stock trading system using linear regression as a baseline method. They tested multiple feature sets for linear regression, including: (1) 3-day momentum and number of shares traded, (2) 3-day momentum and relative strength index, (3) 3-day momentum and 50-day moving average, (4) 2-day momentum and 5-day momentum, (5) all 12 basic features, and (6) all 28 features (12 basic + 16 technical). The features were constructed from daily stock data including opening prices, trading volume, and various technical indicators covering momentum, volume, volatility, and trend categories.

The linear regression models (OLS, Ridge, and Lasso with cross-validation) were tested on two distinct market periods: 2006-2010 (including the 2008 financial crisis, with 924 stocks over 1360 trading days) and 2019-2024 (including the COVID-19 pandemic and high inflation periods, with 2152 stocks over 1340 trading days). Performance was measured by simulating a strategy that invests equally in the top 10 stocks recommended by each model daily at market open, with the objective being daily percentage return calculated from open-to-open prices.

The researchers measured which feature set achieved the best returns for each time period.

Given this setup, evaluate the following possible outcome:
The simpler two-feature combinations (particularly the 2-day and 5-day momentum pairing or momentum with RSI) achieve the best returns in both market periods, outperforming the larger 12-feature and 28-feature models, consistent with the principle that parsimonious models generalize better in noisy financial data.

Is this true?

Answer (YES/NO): NO